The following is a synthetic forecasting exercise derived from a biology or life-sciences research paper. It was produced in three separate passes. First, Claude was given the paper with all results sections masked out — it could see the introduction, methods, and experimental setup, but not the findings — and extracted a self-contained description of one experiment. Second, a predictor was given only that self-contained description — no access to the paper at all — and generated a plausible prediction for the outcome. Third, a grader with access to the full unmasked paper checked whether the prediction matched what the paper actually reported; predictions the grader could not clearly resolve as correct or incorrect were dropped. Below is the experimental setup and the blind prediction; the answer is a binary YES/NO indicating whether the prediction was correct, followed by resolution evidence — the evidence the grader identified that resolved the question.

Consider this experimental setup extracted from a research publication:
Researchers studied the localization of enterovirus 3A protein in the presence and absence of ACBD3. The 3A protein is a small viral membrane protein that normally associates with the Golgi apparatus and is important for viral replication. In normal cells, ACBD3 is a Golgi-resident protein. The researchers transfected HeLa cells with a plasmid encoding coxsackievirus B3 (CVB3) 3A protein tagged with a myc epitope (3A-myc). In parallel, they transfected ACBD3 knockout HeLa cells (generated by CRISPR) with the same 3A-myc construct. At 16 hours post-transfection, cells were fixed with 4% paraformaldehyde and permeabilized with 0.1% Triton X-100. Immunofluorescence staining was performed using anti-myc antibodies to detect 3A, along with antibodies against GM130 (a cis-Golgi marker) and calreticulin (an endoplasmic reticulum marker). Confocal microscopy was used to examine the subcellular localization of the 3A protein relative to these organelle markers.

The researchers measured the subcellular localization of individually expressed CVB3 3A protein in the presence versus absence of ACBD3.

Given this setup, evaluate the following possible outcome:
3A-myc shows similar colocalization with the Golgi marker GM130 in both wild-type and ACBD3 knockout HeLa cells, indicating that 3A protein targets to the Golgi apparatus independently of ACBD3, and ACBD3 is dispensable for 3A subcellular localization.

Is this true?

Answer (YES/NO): NO